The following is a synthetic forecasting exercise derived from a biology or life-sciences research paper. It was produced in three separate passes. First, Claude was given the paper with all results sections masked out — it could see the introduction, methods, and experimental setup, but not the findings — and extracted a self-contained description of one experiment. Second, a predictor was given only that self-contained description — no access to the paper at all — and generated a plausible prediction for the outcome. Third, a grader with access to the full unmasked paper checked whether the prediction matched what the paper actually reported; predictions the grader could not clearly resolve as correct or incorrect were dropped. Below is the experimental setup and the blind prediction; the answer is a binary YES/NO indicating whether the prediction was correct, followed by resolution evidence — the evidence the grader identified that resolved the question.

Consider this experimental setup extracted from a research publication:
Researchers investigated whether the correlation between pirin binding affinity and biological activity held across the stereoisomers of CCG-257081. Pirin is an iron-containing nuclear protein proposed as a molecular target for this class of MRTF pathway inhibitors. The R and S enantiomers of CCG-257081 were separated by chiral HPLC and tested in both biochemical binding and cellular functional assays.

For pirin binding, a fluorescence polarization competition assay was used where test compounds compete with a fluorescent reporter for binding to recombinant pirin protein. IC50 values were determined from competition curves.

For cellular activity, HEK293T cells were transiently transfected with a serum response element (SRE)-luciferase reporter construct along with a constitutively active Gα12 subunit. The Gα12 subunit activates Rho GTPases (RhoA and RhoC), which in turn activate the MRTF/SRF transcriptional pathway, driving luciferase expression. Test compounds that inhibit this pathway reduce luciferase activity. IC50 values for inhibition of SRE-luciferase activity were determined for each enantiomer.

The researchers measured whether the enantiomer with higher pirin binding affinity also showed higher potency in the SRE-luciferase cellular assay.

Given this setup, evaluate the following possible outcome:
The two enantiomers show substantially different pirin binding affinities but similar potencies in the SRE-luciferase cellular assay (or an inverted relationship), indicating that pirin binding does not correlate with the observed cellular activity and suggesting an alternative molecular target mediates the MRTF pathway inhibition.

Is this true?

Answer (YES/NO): YES